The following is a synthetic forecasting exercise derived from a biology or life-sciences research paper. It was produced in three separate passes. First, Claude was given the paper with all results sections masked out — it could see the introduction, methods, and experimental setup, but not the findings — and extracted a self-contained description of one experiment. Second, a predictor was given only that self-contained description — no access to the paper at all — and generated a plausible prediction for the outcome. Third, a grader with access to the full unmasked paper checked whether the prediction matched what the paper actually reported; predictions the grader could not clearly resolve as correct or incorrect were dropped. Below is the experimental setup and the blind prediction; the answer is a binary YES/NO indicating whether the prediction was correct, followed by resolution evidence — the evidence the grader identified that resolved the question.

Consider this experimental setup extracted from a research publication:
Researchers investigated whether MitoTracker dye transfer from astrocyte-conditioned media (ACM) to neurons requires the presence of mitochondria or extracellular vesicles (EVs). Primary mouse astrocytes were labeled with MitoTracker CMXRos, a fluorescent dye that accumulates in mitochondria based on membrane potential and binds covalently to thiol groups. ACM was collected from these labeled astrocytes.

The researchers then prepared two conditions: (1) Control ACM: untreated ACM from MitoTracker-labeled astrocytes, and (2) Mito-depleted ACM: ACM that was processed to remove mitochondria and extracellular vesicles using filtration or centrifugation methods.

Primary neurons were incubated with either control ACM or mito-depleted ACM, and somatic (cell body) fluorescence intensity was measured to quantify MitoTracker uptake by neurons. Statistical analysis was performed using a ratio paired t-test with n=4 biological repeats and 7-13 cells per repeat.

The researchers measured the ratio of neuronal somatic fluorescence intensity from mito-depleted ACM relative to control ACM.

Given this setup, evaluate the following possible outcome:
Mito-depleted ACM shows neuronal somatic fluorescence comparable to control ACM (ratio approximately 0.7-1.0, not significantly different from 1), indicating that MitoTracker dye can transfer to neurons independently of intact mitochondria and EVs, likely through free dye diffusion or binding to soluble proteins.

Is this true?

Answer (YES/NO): NO